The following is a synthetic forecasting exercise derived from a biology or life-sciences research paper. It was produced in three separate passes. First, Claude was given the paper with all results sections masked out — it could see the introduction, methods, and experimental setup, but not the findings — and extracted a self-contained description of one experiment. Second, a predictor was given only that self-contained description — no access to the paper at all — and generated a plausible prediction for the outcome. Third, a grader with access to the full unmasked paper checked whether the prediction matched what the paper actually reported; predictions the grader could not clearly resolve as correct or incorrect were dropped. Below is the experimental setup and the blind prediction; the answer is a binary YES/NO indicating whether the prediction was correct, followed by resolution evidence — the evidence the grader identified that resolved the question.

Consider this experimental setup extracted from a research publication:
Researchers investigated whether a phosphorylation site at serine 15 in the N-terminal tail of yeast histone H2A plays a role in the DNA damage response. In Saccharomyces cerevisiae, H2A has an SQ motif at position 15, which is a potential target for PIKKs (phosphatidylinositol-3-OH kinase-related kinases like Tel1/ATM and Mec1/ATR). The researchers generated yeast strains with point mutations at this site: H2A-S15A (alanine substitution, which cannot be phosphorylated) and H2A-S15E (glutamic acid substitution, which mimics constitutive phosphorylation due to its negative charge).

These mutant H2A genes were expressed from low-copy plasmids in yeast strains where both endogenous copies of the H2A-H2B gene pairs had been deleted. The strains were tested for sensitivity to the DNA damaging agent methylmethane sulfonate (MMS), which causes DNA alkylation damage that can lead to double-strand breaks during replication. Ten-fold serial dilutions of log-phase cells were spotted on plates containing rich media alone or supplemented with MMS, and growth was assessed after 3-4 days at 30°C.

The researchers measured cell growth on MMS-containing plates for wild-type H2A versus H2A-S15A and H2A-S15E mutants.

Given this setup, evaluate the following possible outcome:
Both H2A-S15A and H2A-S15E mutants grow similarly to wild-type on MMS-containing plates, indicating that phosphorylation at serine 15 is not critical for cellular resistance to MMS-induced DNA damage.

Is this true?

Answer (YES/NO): NO